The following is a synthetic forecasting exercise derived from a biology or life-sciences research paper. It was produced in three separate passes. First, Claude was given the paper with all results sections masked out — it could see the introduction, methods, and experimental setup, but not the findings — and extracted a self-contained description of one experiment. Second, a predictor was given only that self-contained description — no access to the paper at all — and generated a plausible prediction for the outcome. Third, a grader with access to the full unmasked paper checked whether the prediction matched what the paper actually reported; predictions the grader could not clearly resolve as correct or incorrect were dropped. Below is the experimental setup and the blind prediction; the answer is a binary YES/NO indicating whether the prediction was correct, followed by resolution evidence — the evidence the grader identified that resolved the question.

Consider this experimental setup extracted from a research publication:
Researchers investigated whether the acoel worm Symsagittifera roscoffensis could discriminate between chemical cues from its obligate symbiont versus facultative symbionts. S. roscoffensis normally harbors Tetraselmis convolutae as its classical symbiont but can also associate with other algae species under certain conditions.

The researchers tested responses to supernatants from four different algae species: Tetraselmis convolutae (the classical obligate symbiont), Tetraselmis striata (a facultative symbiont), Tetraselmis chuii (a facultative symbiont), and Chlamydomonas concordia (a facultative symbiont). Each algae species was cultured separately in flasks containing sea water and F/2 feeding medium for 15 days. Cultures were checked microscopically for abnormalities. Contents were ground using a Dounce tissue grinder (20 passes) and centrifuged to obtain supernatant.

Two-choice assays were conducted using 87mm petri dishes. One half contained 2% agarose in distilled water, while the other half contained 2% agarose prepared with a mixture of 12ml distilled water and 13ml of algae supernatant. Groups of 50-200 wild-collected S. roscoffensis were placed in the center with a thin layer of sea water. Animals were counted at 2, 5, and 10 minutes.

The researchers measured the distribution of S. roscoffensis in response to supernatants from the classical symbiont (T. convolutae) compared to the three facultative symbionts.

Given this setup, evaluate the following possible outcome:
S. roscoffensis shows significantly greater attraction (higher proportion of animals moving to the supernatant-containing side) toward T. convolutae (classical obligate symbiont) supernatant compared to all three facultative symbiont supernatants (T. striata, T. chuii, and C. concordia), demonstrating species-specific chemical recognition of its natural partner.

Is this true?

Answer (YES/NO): NO